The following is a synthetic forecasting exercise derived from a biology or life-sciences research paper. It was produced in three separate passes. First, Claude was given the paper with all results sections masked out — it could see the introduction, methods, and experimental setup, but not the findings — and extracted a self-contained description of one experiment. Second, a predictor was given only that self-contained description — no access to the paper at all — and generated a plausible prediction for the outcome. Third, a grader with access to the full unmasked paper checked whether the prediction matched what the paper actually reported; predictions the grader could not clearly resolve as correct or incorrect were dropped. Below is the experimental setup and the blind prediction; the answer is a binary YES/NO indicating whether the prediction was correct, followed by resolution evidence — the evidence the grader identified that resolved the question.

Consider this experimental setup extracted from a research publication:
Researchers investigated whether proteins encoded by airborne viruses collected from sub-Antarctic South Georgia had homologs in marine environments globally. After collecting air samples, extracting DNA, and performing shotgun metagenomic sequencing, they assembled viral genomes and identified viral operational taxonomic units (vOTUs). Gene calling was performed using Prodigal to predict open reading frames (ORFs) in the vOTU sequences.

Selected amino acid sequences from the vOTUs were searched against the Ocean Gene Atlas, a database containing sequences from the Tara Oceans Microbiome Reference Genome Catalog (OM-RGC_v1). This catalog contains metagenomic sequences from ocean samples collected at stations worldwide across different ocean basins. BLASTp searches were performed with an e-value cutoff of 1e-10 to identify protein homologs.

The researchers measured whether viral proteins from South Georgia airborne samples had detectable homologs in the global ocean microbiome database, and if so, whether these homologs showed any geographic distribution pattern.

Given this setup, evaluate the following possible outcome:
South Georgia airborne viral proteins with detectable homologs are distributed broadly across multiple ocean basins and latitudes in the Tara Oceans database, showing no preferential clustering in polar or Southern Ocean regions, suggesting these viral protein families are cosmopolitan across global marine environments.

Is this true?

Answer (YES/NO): YES